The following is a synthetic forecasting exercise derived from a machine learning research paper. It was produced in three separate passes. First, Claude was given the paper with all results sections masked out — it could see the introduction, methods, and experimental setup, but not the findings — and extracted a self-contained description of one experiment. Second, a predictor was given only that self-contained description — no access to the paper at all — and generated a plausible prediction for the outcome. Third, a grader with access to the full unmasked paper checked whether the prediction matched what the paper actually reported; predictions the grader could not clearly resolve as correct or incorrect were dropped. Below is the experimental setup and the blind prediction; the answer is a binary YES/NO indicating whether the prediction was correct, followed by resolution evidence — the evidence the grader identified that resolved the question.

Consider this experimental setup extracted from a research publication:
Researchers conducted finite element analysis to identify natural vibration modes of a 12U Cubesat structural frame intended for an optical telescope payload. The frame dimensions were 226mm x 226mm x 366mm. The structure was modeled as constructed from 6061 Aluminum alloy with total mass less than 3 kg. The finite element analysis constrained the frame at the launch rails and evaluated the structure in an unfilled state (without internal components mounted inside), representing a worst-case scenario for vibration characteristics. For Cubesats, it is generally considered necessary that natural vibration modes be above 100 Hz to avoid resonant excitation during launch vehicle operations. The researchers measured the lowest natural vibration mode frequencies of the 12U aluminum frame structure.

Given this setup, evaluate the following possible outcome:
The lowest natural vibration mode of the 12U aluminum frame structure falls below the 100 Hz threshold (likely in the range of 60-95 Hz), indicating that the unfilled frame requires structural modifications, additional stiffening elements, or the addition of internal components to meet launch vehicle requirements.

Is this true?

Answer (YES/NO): NO